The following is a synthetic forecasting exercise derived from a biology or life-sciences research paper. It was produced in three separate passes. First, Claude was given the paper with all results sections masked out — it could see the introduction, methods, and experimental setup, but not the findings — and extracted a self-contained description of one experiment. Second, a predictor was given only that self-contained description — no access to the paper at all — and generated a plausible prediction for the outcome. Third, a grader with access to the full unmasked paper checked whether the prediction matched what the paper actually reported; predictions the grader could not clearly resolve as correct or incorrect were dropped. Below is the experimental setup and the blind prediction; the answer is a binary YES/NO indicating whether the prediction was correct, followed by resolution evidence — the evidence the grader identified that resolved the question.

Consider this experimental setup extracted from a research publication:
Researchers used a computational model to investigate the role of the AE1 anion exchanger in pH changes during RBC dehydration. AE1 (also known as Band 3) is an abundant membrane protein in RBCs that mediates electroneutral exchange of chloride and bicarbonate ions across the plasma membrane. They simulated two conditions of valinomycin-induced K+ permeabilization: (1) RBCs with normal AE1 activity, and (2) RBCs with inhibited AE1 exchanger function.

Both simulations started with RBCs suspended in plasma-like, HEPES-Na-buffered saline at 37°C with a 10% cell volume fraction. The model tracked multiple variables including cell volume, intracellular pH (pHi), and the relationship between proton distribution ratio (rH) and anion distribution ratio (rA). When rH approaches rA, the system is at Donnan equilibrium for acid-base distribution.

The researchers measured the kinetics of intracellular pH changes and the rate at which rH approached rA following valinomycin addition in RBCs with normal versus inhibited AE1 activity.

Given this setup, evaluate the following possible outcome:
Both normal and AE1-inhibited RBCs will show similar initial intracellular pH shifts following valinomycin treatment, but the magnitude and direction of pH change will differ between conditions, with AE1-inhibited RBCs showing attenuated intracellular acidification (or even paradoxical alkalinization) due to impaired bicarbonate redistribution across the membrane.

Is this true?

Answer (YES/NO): NO